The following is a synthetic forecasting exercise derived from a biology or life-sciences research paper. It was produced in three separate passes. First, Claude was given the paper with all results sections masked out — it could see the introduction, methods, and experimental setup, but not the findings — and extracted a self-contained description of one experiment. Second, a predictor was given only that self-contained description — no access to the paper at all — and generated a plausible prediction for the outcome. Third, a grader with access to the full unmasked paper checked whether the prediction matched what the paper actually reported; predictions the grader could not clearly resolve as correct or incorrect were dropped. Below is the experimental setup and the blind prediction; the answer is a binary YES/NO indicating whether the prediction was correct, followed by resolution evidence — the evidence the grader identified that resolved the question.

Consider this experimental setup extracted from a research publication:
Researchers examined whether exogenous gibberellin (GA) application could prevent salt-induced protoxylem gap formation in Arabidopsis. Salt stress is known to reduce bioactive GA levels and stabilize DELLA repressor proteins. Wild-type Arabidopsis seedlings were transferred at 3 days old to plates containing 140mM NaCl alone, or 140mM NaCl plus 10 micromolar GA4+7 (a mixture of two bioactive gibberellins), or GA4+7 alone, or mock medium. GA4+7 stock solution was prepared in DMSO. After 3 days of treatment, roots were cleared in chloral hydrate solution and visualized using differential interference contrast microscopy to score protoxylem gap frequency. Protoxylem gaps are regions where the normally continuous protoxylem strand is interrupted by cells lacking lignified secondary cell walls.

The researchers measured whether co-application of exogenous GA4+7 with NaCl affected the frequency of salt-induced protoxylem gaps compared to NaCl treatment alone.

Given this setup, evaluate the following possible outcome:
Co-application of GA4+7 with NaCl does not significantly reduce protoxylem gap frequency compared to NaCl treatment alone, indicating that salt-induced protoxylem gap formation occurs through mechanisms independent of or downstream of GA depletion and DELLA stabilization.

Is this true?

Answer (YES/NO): NO